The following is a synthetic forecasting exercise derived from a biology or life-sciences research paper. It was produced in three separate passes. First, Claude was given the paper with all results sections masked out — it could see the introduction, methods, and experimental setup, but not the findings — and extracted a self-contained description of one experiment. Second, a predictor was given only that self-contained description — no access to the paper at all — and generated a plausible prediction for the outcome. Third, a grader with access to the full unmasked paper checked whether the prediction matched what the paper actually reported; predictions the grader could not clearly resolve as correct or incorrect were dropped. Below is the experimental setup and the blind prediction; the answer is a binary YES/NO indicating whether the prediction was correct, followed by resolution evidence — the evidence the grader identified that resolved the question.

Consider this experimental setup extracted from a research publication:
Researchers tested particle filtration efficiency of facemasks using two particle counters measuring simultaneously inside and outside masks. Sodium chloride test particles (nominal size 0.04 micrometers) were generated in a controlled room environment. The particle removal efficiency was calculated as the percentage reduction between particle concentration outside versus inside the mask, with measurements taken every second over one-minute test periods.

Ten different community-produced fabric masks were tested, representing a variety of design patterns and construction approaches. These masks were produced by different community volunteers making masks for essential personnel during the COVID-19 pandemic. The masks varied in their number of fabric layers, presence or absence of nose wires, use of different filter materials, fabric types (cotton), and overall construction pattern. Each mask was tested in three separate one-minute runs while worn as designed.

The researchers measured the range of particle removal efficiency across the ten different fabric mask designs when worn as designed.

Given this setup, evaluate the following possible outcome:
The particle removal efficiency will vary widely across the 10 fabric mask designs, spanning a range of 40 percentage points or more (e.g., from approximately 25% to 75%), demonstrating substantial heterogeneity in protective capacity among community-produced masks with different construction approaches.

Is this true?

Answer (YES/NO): YES